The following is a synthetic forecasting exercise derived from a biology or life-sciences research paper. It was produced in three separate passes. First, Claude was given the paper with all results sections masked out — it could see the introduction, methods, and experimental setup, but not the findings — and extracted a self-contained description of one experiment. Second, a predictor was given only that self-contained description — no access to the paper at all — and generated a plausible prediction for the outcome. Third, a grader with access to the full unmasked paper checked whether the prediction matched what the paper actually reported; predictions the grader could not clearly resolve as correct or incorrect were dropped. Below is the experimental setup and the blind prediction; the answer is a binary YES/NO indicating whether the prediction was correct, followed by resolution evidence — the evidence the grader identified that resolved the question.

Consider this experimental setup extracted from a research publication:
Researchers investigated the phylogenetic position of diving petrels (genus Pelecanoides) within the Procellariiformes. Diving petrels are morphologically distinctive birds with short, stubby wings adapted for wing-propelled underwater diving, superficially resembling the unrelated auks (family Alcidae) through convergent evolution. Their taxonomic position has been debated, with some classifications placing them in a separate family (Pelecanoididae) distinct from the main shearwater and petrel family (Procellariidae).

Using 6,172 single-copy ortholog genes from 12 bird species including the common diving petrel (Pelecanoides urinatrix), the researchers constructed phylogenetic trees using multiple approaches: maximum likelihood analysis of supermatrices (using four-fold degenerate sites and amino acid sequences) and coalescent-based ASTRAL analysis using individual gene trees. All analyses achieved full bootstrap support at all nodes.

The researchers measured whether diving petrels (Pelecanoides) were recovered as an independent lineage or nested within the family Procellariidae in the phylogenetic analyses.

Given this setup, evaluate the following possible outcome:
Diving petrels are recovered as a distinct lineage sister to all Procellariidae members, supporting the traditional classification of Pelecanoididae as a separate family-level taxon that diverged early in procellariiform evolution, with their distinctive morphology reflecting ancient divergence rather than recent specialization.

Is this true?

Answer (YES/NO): NO